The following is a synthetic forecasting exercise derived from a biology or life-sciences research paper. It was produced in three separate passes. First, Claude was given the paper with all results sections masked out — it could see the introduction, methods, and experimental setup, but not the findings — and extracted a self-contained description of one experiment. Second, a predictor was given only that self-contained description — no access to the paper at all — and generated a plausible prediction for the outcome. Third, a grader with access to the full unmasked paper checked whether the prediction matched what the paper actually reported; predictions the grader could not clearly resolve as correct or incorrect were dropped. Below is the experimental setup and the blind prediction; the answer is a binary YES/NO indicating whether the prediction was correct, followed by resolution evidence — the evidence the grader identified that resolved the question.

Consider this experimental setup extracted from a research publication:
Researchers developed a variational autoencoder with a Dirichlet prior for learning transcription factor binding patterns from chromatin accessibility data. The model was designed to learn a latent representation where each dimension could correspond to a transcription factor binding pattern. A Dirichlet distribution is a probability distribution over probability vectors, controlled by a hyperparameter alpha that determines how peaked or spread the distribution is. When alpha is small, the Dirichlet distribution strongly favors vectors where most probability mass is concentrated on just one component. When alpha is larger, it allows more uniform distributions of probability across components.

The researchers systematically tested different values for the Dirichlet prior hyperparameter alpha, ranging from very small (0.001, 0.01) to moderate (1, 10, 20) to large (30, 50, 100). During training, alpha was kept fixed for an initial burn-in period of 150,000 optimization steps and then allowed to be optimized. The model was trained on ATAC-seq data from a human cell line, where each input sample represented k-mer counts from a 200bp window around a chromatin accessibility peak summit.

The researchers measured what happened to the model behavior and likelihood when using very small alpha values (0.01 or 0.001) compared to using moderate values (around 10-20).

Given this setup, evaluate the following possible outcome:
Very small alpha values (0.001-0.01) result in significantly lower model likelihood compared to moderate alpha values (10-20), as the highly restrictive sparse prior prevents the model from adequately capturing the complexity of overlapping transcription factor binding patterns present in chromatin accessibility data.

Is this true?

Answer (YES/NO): YES